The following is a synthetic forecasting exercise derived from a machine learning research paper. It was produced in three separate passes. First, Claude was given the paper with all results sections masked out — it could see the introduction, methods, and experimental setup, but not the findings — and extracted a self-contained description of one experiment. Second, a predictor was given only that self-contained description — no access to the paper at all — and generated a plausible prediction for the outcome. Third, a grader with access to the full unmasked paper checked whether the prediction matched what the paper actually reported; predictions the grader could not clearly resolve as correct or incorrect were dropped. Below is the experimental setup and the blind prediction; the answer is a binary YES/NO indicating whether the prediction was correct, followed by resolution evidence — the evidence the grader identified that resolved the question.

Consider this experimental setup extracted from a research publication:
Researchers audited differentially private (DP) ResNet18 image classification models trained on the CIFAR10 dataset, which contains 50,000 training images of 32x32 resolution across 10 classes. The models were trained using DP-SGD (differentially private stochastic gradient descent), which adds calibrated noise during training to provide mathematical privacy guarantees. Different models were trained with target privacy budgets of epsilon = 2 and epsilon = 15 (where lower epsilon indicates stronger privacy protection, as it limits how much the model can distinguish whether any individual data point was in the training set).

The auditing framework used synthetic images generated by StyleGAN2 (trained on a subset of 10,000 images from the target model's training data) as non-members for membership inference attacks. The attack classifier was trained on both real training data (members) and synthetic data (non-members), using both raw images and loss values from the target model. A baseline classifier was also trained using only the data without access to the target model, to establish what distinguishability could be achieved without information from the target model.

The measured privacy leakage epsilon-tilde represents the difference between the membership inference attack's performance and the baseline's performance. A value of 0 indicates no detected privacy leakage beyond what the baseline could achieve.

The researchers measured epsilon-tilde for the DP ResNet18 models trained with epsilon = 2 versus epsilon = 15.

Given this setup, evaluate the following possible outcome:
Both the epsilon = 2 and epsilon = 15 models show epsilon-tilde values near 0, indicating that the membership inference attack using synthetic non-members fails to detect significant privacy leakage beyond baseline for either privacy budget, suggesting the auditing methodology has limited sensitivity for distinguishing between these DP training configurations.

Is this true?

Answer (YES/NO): NO